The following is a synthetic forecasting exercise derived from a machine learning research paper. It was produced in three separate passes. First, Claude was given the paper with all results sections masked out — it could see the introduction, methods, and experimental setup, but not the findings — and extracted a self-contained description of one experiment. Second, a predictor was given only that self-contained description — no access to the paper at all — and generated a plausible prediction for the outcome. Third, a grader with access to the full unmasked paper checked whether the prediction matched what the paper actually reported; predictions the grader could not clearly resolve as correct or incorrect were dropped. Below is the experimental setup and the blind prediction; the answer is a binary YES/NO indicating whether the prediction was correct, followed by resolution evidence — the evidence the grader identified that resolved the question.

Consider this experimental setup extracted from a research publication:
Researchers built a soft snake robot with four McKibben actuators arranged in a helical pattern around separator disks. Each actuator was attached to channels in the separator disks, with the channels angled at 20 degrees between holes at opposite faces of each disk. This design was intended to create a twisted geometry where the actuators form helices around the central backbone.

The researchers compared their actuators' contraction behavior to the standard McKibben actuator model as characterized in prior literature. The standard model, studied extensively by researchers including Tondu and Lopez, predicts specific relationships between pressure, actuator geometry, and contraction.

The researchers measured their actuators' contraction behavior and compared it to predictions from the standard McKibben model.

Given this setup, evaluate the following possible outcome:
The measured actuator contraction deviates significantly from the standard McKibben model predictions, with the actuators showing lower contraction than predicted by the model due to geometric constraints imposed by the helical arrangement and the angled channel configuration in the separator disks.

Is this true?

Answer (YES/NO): NO